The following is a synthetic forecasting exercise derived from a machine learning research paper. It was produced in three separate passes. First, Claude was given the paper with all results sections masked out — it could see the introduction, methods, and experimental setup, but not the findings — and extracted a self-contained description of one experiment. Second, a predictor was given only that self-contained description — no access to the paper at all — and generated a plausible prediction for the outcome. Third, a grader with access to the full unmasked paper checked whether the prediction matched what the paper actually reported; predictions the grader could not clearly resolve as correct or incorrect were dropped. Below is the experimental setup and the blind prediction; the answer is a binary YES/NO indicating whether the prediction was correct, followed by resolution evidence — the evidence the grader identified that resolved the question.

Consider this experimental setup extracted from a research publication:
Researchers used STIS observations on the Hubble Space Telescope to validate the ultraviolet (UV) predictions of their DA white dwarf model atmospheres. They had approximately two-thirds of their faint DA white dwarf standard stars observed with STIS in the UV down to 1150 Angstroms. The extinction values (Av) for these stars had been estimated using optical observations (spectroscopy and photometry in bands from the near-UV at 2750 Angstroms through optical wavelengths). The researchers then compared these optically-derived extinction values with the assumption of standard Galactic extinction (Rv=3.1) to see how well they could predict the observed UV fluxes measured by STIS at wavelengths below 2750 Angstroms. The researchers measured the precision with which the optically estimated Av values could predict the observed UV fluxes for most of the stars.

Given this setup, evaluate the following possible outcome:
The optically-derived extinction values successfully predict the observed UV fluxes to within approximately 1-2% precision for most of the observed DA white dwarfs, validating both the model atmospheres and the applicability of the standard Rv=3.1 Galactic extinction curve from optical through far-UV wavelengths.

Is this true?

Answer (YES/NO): NO